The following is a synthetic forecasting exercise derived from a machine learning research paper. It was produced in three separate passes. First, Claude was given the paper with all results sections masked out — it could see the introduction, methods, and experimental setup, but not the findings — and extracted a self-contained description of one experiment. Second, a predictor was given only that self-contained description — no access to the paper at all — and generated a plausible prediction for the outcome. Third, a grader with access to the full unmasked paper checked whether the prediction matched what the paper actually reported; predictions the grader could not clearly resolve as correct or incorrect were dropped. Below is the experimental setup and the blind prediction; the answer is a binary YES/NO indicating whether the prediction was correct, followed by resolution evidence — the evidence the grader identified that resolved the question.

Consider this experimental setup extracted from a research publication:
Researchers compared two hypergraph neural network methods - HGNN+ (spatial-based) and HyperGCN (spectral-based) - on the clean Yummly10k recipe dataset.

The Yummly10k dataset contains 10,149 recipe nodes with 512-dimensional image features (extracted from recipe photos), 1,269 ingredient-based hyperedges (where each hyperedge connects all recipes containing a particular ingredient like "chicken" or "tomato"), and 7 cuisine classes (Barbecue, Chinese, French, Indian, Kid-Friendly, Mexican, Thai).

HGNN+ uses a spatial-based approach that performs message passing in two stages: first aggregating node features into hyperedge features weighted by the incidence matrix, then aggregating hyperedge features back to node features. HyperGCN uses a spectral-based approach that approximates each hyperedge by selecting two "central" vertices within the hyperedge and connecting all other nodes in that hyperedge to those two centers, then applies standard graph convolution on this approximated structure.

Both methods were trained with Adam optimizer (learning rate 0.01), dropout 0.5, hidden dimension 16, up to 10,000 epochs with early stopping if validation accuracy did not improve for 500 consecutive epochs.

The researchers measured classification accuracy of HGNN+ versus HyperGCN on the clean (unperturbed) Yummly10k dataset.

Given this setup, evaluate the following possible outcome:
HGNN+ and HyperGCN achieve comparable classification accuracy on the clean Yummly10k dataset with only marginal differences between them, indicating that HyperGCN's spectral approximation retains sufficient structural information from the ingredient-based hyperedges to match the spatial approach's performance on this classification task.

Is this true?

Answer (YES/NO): NO